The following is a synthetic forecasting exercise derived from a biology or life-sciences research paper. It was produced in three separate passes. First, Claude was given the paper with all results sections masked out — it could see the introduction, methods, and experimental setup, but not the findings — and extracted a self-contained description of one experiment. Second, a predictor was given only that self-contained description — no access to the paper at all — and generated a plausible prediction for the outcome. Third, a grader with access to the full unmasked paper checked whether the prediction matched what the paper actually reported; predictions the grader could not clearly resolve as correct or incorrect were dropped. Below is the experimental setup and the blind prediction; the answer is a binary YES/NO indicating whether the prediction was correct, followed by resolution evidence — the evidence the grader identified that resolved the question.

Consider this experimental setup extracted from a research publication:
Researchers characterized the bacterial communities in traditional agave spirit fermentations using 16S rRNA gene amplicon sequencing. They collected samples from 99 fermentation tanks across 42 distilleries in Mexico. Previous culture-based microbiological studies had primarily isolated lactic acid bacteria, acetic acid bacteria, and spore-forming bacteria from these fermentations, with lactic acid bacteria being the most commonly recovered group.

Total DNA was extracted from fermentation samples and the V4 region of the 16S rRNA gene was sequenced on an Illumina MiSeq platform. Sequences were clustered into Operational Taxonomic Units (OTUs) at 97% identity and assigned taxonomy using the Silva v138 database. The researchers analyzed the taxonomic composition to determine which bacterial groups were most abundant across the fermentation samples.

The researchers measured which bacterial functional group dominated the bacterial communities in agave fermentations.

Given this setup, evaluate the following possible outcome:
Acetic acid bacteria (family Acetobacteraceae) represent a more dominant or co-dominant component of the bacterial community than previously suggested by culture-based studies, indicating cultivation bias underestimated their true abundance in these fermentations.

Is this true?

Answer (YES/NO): NO